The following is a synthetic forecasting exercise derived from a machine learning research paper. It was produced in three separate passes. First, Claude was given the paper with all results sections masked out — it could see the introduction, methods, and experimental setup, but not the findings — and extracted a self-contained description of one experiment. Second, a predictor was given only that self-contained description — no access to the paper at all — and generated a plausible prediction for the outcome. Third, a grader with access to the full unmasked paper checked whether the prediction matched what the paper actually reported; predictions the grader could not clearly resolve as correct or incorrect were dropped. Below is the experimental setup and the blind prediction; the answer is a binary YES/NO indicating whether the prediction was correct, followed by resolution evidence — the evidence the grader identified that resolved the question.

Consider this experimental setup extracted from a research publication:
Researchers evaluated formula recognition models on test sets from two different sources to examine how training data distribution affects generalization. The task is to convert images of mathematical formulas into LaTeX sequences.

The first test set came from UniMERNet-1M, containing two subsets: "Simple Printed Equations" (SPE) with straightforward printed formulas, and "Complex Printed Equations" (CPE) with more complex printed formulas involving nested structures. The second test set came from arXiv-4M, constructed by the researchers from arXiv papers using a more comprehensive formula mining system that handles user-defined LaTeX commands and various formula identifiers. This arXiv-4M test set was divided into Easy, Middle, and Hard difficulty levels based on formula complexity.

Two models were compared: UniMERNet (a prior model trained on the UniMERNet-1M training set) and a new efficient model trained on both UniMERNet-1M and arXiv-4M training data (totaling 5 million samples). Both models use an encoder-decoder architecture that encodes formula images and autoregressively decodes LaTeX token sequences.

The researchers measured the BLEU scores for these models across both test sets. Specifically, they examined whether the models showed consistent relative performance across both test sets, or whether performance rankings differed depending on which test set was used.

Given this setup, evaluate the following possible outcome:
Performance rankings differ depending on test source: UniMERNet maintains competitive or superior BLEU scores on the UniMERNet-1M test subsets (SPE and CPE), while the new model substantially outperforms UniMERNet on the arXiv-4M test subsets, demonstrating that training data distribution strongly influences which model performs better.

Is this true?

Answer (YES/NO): YES